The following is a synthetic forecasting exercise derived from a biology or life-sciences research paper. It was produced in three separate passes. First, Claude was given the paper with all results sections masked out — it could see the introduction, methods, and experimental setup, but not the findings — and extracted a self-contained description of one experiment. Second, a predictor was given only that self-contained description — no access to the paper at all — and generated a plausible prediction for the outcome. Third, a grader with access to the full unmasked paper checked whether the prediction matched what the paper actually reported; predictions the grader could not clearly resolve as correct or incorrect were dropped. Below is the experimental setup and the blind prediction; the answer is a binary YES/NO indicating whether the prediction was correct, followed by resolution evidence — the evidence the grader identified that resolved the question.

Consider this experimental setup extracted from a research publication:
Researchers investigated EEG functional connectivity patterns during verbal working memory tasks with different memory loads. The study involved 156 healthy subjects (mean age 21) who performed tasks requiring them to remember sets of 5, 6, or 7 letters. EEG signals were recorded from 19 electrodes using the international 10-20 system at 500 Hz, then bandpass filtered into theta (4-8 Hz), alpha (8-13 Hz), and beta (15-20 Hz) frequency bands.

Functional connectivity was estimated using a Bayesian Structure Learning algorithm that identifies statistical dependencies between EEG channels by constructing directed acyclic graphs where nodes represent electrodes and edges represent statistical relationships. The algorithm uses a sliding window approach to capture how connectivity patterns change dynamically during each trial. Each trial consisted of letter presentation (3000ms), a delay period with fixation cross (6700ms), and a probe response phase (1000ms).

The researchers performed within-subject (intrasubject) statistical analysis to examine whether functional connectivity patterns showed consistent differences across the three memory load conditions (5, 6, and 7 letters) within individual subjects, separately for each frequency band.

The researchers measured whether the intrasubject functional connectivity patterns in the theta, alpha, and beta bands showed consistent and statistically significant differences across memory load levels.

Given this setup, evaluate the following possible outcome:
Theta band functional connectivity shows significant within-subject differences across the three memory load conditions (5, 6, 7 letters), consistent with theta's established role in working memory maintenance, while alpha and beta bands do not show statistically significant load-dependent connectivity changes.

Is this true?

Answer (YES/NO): NO